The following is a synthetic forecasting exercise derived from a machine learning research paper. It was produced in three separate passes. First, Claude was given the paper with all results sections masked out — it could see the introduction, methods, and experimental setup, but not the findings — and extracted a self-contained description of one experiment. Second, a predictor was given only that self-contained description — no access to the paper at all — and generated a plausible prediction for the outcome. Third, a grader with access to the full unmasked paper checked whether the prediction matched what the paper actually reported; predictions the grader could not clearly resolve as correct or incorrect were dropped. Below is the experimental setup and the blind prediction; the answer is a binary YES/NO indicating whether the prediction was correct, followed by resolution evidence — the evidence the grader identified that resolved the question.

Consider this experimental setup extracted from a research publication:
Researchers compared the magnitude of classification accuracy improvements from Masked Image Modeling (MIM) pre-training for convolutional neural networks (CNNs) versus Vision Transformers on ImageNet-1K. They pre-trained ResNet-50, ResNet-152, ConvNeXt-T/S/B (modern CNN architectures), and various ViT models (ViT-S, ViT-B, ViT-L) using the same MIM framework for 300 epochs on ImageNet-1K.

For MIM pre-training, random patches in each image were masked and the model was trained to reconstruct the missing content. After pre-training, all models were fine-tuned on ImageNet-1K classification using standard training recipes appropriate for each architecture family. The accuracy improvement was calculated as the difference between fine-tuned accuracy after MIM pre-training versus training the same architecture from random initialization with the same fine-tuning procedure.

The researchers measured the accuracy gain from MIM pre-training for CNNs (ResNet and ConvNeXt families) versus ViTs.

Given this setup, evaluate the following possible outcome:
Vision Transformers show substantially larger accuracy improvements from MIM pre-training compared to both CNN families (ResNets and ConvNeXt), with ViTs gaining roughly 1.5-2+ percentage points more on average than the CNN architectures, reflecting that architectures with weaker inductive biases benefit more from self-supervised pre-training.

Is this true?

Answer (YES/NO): YES